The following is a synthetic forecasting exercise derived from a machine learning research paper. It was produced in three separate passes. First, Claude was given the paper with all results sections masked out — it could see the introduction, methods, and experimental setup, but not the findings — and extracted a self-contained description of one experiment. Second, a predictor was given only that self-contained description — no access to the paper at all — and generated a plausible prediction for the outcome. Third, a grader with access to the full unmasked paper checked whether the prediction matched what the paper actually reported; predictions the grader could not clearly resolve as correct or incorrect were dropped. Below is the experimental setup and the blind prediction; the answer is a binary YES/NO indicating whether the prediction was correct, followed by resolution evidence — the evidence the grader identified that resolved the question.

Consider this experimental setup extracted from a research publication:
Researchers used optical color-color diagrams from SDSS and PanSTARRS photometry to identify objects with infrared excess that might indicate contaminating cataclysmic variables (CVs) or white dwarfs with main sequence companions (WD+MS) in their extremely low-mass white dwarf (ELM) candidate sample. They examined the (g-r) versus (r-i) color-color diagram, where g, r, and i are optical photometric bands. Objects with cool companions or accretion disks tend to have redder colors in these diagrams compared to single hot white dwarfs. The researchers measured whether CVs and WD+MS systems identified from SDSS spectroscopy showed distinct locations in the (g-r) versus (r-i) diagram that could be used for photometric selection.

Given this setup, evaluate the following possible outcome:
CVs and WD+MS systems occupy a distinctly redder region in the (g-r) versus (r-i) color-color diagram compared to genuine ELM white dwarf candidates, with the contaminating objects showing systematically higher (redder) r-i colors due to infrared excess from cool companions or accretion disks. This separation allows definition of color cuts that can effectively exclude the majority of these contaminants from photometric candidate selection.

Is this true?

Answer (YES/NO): NO